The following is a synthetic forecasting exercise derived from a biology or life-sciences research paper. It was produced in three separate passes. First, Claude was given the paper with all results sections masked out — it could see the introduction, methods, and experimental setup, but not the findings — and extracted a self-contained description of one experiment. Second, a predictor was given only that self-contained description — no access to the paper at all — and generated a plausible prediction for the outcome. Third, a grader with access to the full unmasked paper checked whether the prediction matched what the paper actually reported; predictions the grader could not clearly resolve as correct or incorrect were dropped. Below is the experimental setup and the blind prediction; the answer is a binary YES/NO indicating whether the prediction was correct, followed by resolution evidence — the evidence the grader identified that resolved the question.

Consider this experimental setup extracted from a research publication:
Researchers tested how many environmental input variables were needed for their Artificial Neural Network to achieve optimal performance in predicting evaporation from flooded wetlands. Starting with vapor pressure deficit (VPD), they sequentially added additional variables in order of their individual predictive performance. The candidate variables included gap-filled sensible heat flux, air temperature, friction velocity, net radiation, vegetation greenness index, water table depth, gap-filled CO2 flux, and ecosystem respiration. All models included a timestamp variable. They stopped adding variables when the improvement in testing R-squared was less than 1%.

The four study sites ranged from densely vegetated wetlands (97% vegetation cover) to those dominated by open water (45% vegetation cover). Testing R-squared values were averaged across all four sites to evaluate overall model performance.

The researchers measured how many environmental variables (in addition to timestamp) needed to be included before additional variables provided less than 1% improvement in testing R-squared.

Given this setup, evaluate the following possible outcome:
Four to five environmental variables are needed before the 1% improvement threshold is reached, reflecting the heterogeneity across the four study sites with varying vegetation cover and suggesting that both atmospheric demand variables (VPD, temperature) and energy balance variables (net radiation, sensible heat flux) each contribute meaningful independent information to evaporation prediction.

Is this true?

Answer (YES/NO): NO